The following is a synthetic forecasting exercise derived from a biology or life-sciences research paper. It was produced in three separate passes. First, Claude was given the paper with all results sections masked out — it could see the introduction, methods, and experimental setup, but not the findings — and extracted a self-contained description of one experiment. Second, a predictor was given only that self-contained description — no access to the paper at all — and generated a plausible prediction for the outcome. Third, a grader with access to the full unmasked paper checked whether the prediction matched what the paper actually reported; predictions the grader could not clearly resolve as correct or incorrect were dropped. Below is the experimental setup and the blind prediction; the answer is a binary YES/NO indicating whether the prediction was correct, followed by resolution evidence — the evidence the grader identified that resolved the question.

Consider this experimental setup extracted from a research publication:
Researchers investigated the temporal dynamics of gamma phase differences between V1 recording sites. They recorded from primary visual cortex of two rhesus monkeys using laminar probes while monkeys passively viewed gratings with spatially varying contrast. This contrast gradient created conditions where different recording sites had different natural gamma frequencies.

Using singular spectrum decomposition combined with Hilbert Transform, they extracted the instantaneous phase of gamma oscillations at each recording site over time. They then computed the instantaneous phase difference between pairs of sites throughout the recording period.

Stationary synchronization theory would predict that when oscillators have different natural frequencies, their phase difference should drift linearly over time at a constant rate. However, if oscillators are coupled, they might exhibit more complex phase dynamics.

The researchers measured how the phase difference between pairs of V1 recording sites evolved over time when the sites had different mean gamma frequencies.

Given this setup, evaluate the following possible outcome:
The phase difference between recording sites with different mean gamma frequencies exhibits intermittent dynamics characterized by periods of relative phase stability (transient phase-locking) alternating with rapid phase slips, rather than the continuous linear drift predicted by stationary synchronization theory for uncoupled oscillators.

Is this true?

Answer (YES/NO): YES